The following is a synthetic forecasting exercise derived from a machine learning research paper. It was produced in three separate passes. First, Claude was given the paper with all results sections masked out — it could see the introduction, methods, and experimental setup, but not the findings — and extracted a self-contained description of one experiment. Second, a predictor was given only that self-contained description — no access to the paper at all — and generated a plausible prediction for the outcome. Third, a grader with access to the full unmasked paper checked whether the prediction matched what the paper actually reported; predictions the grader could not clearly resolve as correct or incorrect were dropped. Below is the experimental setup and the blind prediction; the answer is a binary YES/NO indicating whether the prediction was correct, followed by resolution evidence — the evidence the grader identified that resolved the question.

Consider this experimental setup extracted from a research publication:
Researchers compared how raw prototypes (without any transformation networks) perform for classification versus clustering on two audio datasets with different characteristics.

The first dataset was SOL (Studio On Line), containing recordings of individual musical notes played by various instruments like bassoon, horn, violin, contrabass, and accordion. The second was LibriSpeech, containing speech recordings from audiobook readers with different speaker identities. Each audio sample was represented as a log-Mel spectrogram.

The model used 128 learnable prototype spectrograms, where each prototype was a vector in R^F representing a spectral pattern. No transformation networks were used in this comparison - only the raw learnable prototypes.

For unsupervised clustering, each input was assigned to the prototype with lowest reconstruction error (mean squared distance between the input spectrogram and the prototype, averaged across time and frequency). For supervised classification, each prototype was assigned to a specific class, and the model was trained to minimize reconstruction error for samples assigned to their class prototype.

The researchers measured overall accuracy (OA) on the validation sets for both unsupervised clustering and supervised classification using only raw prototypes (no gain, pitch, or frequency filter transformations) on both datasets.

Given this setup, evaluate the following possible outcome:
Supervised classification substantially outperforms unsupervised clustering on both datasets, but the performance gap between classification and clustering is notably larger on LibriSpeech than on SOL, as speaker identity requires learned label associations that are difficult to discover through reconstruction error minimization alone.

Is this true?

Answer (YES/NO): NO